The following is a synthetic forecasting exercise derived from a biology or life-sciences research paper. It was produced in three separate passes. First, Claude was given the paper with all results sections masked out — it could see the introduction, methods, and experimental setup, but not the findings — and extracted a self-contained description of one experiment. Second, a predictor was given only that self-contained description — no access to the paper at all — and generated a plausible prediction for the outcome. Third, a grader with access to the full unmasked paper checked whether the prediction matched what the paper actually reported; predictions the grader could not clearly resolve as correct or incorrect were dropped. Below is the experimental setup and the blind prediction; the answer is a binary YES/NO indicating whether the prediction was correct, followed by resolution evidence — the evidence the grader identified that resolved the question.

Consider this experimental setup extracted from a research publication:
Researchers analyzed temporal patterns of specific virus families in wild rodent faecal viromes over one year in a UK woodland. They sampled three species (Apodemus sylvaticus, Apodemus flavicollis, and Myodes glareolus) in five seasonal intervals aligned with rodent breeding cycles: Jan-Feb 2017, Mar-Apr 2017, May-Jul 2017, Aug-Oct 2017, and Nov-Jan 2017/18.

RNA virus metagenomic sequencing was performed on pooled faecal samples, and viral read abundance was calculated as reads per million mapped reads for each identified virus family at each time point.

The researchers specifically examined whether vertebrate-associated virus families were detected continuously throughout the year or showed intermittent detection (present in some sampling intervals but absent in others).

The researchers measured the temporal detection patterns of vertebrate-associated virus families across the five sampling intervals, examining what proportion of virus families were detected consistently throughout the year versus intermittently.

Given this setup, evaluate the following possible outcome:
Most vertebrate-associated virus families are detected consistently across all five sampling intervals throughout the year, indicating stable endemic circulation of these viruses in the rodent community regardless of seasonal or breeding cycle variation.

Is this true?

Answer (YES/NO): NO